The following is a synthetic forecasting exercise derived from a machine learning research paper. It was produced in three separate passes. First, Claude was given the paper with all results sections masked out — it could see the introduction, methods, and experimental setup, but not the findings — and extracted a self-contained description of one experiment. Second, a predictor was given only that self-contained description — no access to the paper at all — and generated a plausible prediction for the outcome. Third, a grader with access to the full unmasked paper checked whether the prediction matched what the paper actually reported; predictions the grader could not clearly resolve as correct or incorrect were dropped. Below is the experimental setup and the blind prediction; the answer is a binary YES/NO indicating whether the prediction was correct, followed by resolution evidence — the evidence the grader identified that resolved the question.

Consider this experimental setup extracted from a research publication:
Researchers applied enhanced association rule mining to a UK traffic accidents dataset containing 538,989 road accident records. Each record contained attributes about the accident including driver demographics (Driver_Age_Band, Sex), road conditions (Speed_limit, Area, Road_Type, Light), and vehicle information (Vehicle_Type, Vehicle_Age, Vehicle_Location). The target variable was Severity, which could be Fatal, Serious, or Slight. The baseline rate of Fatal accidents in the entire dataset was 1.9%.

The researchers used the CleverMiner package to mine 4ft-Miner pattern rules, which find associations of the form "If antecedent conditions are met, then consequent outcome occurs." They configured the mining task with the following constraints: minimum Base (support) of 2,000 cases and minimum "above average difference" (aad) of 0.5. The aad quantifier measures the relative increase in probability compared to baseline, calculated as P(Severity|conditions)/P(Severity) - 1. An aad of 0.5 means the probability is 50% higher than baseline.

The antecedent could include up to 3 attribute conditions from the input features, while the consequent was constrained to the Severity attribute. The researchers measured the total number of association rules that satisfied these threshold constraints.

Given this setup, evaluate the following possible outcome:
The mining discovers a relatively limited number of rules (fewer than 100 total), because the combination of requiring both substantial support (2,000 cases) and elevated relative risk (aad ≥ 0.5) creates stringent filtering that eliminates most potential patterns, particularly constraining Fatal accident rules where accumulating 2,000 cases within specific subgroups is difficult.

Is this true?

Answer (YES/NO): NO